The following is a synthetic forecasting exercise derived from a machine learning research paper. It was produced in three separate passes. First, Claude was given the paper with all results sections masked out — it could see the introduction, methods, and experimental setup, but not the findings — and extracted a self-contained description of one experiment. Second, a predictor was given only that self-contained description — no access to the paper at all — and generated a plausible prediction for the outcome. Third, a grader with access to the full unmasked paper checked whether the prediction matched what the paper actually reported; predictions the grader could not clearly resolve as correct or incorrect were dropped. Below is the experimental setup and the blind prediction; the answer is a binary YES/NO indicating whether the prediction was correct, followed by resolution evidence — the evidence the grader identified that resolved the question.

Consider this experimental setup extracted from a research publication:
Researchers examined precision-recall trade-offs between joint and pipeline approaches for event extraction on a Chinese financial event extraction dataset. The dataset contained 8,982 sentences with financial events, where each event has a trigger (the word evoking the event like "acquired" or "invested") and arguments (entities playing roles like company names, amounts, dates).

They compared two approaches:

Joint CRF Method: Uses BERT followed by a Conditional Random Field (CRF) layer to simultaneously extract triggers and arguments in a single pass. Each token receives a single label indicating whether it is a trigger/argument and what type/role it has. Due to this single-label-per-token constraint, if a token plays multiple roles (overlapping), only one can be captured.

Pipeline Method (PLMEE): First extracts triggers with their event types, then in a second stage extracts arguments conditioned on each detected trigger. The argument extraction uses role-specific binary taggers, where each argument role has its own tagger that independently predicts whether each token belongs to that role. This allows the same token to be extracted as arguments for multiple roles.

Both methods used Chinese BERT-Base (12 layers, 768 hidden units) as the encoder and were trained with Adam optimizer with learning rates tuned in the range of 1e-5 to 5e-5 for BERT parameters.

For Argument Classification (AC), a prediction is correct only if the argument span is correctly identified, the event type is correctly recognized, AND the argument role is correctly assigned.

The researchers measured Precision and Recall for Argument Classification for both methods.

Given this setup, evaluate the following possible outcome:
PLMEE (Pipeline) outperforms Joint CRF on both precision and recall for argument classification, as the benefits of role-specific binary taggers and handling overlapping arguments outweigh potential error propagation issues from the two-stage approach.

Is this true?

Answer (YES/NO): NO